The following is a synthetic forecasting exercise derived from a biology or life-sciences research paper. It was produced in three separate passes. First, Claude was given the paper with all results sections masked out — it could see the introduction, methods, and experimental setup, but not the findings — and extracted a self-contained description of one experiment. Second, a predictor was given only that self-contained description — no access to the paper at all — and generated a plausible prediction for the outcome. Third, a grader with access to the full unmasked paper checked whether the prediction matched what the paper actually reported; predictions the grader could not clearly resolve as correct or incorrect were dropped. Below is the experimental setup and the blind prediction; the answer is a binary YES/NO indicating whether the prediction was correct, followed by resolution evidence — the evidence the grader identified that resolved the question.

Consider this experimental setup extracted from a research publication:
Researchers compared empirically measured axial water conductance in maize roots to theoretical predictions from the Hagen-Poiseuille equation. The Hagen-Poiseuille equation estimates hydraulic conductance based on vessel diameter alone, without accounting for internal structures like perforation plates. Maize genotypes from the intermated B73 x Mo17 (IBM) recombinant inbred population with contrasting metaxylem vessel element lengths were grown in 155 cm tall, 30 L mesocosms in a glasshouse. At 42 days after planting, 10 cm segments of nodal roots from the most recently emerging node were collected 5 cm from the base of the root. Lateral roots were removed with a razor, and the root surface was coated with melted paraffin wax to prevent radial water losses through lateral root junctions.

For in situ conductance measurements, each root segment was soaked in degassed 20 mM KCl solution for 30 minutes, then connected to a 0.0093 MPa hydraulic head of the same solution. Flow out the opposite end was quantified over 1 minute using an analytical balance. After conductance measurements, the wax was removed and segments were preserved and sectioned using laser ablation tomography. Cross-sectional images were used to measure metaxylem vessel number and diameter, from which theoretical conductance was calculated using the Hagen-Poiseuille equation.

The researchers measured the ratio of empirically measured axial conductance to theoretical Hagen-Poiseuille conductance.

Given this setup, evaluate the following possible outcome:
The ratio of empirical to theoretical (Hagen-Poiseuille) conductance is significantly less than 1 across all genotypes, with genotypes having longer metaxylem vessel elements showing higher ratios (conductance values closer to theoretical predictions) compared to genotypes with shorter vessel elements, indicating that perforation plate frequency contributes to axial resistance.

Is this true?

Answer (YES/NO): YES